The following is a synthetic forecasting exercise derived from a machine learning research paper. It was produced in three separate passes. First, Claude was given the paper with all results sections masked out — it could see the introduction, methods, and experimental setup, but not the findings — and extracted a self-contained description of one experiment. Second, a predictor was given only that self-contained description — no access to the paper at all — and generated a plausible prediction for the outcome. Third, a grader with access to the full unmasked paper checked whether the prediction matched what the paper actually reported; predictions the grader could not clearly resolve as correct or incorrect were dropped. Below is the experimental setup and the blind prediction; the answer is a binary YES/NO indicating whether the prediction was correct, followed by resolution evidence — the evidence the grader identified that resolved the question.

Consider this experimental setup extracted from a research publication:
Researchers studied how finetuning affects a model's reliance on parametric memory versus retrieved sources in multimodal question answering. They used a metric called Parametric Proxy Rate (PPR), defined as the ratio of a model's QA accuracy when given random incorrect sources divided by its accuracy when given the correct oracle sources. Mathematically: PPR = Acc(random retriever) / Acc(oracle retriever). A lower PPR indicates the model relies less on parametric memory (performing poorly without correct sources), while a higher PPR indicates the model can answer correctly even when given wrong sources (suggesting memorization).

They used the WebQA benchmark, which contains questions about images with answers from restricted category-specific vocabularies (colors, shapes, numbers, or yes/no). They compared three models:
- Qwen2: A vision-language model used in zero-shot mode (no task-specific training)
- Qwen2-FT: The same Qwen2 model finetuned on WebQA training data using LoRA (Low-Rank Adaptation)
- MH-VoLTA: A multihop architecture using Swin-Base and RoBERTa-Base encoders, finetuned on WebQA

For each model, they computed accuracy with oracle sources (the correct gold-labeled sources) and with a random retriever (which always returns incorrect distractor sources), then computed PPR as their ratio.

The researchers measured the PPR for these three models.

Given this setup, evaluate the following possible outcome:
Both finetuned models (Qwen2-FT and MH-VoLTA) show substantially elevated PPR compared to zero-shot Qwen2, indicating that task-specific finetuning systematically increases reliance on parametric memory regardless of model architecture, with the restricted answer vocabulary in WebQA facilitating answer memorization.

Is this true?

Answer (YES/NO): YES